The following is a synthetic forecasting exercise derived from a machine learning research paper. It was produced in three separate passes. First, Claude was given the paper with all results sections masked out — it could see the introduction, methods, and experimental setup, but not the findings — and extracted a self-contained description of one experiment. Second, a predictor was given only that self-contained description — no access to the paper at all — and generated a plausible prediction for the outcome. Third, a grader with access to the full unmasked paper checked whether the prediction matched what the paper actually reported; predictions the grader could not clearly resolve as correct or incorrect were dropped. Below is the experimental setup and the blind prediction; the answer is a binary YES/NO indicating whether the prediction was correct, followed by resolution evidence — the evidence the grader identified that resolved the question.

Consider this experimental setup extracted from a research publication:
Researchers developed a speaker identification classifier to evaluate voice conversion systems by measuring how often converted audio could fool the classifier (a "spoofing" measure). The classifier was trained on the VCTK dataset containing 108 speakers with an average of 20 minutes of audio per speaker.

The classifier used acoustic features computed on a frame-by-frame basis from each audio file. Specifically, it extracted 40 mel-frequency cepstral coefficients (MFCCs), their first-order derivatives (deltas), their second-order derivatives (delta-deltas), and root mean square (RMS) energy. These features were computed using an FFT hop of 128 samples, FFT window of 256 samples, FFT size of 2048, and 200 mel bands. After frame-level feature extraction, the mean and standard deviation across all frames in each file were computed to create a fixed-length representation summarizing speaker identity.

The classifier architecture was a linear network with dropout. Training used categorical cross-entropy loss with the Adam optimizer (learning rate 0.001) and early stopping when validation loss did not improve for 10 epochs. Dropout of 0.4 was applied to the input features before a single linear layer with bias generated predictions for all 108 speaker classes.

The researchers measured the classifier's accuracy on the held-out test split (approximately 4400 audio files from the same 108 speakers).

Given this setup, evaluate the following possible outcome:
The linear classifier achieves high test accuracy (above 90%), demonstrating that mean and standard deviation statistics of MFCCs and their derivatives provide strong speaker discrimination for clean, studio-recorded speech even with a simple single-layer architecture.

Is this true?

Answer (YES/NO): YES